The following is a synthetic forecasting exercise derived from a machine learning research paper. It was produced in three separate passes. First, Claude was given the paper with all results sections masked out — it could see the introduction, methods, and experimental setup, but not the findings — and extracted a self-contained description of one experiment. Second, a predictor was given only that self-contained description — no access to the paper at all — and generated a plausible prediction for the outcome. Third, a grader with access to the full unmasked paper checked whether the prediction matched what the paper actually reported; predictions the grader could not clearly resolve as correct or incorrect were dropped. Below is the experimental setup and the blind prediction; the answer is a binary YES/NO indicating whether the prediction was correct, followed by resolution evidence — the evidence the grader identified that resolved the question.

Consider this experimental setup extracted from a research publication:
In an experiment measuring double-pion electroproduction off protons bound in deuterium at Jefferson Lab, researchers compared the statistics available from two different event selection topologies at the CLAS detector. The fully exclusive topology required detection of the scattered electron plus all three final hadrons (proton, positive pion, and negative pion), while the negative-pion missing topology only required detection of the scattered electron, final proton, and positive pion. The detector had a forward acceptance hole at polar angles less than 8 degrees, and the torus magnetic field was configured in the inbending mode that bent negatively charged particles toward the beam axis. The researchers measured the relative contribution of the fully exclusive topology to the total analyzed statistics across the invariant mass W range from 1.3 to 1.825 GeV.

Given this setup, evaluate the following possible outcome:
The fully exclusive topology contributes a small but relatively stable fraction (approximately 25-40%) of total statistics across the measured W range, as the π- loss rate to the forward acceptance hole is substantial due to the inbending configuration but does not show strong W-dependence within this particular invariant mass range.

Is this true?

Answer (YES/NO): NO